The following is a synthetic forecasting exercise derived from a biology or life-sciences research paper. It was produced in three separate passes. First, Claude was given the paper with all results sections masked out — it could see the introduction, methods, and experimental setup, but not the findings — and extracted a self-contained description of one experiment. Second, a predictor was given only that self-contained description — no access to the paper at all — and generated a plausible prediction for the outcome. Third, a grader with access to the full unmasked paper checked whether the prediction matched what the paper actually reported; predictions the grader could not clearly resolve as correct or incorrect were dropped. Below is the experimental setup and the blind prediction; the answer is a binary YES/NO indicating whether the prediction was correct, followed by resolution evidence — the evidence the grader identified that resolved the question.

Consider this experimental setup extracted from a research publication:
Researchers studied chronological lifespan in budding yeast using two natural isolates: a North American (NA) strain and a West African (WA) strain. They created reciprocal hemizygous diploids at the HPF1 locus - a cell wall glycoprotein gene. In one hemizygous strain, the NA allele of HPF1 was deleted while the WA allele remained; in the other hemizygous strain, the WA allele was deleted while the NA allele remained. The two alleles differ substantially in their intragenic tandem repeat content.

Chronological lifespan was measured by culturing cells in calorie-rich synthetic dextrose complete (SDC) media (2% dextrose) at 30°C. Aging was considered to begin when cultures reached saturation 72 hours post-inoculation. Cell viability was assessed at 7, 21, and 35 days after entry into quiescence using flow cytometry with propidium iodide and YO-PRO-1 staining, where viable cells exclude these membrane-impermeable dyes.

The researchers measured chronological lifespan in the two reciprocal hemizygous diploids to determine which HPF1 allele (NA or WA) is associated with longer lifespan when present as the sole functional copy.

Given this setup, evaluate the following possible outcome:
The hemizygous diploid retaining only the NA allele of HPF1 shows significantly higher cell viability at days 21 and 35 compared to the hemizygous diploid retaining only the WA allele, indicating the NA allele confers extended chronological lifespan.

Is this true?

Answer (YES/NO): YES